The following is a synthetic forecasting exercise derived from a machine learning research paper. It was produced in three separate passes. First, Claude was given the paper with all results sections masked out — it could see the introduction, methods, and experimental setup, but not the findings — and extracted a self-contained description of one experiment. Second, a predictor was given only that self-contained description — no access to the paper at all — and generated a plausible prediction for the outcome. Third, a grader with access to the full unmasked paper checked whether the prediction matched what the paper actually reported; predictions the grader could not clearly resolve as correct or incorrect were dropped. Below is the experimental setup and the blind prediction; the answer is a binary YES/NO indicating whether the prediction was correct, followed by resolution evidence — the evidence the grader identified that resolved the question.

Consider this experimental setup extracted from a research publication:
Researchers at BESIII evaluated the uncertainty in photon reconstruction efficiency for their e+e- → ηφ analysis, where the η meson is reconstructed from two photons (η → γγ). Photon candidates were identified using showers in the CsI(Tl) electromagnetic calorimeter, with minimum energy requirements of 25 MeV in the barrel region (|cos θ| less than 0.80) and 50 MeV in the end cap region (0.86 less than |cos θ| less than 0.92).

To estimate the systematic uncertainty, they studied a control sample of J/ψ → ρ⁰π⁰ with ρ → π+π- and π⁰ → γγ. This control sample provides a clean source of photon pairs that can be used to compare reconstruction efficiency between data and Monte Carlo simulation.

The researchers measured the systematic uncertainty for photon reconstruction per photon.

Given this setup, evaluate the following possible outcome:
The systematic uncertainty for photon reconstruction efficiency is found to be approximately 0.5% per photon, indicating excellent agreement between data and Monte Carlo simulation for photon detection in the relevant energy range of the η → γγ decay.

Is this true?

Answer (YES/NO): NO